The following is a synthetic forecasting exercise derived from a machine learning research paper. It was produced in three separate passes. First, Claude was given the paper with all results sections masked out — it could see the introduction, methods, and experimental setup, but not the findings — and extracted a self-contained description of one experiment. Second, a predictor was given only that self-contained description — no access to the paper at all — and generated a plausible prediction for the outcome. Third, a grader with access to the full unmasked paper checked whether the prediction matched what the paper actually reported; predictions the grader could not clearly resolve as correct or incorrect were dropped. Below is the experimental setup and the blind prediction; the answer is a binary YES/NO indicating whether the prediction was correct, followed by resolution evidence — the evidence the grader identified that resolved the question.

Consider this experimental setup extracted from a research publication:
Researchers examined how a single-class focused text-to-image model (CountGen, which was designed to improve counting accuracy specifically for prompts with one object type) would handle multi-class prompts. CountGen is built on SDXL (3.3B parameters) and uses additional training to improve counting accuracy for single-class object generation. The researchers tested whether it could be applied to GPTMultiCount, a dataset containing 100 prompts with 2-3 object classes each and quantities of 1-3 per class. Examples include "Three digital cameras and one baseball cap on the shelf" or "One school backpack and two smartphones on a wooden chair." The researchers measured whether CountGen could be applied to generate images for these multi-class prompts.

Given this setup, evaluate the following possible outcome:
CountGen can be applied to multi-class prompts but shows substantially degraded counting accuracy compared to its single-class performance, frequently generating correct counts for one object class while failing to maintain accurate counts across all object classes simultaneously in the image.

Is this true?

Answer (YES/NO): NO